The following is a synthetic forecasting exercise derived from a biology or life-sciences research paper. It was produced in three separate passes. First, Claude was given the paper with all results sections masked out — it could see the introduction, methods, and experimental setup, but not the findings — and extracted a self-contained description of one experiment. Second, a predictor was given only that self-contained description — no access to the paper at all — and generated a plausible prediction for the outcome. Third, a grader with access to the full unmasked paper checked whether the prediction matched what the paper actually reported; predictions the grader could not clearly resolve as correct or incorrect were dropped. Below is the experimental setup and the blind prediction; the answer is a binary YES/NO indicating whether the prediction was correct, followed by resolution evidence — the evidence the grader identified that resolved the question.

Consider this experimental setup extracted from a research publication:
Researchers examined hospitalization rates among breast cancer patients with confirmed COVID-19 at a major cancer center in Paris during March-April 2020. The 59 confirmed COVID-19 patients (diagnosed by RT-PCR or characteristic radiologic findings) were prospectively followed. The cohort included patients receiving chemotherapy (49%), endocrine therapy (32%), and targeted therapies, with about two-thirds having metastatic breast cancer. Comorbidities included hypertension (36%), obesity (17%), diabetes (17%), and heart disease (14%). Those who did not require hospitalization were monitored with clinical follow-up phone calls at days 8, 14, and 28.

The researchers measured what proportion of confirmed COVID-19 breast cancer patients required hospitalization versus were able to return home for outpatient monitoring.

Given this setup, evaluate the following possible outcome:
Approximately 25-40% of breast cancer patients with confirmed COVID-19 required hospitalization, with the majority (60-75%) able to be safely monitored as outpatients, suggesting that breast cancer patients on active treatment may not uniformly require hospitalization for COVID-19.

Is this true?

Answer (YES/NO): NO